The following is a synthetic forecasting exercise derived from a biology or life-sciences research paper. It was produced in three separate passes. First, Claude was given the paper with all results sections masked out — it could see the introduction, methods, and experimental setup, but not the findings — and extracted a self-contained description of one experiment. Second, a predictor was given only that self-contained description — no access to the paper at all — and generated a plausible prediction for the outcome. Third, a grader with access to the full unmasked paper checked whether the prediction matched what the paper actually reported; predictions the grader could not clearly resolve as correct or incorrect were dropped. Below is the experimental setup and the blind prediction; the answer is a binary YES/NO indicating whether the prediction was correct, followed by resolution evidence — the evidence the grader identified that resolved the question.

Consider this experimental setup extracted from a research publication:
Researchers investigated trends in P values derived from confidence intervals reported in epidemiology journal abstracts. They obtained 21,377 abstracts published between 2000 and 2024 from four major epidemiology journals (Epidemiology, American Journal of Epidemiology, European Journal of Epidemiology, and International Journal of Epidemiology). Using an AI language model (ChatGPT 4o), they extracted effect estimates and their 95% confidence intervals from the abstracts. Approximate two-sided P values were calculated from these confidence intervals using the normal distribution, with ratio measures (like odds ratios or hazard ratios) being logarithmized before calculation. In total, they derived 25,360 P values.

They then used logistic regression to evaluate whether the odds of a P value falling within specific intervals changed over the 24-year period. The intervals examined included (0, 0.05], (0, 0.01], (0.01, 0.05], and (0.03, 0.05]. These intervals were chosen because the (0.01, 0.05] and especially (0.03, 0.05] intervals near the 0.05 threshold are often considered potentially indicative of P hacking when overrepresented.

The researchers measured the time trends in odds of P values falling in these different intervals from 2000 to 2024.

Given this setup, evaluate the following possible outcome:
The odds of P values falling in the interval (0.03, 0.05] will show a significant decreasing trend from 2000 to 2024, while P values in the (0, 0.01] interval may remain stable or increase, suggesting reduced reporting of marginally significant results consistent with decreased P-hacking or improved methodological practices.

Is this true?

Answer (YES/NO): NO